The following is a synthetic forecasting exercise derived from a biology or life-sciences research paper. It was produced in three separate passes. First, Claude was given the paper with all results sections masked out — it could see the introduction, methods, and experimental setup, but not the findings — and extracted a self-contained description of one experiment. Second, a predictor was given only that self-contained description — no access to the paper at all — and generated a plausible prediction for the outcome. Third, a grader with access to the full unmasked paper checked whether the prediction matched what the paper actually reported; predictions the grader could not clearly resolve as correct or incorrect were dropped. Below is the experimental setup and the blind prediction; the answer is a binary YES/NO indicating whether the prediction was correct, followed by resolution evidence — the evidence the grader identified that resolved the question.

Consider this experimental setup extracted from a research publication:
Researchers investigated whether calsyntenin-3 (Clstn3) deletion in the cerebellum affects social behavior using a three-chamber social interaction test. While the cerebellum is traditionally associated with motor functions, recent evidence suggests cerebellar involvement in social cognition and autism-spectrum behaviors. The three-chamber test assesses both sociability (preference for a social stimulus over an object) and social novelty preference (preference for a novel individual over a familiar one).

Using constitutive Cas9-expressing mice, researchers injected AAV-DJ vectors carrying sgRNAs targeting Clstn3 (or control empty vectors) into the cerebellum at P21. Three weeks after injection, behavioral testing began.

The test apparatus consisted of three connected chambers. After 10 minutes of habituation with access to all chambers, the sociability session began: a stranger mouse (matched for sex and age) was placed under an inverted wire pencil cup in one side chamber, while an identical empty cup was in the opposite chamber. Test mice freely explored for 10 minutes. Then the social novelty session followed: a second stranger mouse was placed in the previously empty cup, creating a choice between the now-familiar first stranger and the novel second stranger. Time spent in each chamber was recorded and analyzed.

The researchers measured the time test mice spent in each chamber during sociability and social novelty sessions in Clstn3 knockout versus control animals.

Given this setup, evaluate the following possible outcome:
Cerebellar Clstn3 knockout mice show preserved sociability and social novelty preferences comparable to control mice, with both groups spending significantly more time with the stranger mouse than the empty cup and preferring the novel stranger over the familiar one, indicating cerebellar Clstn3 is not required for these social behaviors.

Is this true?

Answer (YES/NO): YES